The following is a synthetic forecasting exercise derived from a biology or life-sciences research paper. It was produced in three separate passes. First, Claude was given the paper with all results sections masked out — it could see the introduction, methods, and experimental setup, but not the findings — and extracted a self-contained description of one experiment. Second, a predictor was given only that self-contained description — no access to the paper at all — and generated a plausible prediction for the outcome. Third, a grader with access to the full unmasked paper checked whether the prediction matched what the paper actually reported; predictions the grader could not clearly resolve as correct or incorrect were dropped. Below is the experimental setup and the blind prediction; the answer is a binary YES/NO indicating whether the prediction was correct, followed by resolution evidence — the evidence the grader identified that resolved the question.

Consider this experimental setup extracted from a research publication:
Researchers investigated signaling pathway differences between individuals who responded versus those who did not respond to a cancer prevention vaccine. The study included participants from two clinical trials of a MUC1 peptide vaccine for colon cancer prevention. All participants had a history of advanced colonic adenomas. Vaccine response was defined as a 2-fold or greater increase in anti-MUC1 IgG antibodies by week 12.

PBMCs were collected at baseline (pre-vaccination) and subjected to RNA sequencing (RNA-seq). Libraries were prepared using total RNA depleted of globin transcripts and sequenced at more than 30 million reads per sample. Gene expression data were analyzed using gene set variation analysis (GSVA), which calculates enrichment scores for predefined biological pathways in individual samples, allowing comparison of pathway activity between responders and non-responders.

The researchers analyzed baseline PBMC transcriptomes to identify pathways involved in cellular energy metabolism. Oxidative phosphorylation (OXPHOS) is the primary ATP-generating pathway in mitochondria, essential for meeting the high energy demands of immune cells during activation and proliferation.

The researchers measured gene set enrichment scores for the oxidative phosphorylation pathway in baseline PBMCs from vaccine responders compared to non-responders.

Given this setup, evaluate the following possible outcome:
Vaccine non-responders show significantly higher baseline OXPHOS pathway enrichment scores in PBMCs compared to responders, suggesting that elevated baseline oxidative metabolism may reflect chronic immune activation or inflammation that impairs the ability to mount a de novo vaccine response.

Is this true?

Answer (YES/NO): YES